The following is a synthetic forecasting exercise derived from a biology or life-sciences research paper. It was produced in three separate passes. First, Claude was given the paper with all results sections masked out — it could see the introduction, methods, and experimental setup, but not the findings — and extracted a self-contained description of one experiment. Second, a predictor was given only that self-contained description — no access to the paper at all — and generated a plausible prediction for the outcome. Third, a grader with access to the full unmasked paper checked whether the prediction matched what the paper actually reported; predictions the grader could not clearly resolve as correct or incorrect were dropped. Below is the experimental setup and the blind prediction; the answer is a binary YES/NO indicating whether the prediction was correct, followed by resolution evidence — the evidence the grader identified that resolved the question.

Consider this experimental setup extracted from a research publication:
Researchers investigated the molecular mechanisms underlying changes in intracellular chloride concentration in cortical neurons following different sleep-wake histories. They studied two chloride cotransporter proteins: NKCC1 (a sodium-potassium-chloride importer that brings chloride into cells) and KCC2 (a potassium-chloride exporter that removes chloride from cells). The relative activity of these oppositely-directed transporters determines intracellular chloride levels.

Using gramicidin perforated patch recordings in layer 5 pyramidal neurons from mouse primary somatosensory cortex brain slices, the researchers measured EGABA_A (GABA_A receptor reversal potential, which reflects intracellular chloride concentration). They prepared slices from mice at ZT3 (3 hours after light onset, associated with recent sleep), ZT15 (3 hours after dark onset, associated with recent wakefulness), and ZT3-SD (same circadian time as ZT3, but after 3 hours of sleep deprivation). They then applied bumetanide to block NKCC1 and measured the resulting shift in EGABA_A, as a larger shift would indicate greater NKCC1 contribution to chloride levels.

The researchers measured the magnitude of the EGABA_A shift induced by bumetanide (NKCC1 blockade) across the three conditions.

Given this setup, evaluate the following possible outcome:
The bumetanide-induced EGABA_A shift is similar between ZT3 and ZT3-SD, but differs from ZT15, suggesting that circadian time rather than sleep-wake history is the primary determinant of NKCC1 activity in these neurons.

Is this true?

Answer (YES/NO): NO